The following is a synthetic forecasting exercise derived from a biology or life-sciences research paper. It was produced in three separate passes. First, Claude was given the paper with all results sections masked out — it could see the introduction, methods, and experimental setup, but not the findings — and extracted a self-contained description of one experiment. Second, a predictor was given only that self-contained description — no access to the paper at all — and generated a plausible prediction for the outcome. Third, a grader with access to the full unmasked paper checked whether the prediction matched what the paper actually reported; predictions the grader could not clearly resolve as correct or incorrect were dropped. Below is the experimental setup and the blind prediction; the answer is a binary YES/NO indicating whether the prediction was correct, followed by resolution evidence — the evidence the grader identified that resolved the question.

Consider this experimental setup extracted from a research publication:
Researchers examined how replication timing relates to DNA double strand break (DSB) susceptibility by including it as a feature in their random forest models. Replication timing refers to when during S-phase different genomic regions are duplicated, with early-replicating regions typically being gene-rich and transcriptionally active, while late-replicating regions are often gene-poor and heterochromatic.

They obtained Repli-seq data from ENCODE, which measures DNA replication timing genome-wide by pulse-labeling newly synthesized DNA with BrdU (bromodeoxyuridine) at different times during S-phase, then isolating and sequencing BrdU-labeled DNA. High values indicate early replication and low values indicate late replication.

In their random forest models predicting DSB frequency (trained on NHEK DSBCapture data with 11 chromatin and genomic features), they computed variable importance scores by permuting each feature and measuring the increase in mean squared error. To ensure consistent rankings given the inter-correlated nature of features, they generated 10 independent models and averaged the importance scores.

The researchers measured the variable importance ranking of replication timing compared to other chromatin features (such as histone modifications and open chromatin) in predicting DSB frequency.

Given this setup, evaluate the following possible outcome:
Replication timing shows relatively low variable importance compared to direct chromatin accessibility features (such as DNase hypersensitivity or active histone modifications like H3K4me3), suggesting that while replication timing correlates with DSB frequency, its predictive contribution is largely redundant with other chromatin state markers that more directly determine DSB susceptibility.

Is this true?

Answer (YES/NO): NO